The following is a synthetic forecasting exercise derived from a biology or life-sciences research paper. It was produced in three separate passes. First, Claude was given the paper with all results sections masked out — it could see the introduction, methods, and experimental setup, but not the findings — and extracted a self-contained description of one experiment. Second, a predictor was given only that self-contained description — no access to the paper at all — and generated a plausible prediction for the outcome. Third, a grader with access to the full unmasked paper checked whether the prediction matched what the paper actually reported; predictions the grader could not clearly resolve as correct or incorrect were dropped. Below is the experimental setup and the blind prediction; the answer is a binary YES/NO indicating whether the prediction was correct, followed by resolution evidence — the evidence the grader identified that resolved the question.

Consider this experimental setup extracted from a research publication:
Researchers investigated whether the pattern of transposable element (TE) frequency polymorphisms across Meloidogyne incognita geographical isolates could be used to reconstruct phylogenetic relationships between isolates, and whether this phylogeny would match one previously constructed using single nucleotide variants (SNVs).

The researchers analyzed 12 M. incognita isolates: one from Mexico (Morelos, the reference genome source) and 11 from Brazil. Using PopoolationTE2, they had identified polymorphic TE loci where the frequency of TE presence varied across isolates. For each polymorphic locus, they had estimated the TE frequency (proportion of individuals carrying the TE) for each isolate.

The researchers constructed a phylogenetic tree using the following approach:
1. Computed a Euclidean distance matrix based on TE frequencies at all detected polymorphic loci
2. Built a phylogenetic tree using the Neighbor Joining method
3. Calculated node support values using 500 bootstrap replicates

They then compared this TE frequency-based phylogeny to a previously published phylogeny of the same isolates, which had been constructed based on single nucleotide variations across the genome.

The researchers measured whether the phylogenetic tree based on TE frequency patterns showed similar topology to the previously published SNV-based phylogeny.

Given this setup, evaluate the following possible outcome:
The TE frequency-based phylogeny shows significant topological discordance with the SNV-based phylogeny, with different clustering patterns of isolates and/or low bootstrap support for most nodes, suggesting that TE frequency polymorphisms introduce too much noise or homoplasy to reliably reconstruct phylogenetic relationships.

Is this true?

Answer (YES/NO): NO